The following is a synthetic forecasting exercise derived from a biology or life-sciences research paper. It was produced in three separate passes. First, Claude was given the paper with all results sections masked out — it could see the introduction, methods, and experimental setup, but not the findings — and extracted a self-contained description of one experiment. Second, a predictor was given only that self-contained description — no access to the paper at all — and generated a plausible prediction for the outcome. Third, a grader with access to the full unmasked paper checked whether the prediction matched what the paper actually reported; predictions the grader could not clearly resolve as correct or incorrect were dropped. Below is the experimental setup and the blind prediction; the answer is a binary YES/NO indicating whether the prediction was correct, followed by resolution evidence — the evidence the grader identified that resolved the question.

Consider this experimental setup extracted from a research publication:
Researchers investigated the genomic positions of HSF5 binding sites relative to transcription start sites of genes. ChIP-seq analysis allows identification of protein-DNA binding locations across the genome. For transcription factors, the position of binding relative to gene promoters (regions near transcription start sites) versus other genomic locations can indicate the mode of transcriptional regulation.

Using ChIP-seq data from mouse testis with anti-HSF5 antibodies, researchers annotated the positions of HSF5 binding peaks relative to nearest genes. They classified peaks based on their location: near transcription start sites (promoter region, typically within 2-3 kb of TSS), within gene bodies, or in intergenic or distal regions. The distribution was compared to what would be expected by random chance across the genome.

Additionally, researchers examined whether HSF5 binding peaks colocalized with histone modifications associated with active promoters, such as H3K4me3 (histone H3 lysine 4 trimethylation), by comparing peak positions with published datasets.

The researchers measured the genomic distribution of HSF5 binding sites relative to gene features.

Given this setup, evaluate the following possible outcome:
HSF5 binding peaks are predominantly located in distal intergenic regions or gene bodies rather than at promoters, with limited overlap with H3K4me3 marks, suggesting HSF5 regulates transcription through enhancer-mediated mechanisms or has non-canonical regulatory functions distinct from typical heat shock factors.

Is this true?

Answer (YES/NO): NO